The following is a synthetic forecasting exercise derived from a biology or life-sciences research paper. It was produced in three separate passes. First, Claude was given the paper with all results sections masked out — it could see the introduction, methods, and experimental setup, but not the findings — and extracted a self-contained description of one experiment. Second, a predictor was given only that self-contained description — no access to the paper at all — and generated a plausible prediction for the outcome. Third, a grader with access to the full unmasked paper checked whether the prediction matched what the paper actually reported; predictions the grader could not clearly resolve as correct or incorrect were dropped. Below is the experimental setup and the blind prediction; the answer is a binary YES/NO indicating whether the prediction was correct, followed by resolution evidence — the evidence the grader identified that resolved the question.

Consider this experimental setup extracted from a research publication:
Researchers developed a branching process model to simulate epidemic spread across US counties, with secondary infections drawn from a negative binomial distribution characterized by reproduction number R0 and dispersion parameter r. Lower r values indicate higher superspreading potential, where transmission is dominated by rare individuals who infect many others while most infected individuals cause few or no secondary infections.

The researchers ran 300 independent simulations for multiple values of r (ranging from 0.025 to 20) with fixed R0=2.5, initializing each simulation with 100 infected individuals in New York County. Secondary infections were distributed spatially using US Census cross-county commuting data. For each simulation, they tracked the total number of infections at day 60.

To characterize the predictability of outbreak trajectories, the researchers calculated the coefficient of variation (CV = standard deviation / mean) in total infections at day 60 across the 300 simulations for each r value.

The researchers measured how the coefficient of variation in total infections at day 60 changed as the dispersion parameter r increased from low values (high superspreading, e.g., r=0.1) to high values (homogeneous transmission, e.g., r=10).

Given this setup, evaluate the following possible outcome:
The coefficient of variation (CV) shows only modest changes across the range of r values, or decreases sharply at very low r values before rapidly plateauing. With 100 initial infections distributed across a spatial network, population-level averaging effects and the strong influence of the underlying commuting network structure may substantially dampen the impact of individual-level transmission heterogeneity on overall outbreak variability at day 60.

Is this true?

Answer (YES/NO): NO